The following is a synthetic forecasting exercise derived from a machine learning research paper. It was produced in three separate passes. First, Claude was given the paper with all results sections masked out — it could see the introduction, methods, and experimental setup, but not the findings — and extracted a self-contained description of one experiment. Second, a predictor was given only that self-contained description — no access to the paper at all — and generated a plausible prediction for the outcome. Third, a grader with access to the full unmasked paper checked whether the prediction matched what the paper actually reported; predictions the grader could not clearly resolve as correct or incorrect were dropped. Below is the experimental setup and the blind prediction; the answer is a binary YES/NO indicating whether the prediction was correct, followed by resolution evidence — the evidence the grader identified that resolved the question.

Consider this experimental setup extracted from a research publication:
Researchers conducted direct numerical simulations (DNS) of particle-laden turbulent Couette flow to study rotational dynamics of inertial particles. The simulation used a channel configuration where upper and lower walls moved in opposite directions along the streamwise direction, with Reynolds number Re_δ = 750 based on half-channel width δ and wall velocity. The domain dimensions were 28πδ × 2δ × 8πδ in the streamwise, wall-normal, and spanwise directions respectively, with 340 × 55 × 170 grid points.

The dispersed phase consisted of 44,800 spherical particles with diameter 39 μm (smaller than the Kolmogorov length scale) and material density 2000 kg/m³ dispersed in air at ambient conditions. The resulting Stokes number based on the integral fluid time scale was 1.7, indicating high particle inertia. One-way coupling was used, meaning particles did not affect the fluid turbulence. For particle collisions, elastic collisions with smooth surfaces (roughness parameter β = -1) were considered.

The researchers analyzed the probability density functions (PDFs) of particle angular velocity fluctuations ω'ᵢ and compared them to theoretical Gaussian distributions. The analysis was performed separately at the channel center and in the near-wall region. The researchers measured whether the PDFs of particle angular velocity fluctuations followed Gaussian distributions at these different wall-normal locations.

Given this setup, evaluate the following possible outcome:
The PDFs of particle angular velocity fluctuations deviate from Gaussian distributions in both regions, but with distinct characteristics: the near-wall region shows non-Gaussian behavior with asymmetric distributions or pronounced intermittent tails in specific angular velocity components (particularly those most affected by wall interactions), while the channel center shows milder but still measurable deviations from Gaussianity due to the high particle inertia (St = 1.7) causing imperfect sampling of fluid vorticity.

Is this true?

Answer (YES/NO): NO